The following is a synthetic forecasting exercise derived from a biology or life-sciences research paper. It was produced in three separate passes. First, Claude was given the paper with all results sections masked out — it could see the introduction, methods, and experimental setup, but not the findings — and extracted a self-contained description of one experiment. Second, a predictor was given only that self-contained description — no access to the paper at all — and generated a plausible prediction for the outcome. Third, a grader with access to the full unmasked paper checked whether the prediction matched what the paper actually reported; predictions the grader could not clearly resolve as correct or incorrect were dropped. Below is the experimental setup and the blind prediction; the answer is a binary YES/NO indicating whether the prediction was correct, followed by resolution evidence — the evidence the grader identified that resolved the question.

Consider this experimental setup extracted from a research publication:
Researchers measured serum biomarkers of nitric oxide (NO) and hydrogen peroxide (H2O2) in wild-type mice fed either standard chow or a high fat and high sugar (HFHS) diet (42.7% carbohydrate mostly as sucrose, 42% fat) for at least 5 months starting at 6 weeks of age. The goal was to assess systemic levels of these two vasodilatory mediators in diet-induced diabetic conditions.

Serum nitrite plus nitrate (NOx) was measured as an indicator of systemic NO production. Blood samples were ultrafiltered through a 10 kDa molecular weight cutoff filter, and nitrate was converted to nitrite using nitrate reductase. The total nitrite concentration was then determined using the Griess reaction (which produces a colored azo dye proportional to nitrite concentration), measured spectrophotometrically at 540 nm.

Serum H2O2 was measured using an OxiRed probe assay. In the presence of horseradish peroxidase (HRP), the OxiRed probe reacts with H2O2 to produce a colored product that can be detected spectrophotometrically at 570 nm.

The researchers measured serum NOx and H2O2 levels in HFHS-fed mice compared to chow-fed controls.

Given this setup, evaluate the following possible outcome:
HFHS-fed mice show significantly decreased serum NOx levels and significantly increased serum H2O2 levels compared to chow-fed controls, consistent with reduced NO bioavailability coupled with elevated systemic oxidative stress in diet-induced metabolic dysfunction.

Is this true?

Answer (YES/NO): NO